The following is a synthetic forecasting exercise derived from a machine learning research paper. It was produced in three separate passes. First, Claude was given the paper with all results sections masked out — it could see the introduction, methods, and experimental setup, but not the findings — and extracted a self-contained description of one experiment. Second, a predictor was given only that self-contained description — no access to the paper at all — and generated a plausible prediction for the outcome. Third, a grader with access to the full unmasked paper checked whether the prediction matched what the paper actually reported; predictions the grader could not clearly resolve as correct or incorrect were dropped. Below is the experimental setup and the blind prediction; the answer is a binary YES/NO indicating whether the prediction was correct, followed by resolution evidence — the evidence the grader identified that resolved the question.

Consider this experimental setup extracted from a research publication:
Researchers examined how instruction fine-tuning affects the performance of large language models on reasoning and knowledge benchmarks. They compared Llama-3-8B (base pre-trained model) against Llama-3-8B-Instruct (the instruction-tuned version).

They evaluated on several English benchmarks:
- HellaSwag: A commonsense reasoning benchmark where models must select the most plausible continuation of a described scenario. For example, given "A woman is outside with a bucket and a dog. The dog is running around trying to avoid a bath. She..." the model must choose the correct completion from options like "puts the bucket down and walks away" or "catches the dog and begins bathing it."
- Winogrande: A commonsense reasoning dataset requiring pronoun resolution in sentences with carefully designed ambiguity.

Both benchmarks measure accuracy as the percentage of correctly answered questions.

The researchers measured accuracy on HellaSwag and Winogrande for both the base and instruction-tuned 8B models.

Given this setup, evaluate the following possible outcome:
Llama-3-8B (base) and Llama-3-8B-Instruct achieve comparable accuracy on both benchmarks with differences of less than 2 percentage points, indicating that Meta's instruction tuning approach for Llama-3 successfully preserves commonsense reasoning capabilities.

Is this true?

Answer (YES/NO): NO